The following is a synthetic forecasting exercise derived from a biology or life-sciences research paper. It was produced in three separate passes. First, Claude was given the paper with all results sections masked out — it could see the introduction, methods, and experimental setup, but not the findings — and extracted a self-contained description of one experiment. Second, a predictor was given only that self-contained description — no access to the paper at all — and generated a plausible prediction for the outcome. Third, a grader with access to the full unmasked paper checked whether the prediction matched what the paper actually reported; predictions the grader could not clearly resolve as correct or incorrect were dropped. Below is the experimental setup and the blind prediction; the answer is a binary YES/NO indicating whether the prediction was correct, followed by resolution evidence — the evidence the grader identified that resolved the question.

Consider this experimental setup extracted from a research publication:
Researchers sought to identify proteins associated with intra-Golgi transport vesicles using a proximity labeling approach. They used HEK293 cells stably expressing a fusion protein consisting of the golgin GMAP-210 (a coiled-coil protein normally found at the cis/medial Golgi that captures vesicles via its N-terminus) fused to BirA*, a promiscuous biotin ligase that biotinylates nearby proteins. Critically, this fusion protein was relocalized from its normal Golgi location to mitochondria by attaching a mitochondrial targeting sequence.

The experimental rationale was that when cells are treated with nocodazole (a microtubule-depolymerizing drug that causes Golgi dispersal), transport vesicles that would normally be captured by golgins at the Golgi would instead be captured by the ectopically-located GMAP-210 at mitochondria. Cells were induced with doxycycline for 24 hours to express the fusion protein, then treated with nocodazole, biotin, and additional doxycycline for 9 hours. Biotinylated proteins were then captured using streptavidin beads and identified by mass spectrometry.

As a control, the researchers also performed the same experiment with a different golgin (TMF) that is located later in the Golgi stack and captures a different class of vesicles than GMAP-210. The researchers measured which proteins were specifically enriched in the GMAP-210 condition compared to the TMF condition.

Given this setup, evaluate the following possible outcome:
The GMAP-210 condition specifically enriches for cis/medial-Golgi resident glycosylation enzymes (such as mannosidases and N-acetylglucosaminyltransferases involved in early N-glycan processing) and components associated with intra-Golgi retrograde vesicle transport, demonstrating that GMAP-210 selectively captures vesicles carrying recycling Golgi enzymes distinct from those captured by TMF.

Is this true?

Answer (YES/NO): NO